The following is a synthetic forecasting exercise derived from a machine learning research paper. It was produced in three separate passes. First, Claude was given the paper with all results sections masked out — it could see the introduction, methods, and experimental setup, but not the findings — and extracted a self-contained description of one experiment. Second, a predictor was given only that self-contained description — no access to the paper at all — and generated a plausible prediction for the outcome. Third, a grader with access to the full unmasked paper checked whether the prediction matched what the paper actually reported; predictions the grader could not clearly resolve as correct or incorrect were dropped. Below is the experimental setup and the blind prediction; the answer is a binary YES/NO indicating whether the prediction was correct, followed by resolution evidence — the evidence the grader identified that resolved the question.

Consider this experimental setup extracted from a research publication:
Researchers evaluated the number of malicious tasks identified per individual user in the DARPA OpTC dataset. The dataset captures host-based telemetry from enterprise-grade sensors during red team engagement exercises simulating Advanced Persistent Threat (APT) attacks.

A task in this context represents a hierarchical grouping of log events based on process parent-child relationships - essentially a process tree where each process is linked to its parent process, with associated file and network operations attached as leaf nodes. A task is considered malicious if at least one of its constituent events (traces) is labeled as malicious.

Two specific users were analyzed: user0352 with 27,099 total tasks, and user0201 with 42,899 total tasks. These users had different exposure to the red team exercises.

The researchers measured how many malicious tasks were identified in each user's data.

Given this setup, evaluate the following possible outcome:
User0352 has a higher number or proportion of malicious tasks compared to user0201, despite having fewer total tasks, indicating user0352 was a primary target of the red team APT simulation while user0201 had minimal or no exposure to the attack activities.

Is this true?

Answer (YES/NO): YES